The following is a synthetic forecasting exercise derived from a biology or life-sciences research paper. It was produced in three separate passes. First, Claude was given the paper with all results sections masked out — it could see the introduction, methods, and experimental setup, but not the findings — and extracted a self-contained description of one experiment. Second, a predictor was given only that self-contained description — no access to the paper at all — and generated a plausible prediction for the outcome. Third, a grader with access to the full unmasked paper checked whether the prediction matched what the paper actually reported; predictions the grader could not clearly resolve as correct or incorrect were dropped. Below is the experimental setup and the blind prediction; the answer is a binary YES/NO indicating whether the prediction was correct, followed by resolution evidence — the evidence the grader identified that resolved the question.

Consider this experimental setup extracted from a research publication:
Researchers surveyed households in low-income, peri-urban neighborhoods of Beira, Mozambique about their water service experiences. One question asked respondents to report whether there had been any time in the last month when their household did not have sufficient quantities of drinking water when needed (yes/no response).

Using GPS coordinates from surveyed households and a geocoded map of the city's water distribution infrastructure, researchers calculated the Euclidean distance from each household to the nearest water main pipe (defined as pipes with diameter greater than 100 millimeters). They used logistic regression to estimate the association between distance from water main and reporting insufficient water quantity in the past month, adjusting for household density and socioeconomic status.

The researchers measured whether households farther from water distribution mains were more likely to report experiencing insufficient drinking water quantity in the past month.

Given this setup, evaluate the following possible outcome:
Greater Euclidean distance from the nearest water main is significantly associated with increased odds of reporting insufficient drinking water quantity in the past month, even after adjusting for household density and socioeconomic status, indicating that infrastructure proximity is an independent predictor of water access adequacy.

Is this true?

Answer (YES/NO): YES